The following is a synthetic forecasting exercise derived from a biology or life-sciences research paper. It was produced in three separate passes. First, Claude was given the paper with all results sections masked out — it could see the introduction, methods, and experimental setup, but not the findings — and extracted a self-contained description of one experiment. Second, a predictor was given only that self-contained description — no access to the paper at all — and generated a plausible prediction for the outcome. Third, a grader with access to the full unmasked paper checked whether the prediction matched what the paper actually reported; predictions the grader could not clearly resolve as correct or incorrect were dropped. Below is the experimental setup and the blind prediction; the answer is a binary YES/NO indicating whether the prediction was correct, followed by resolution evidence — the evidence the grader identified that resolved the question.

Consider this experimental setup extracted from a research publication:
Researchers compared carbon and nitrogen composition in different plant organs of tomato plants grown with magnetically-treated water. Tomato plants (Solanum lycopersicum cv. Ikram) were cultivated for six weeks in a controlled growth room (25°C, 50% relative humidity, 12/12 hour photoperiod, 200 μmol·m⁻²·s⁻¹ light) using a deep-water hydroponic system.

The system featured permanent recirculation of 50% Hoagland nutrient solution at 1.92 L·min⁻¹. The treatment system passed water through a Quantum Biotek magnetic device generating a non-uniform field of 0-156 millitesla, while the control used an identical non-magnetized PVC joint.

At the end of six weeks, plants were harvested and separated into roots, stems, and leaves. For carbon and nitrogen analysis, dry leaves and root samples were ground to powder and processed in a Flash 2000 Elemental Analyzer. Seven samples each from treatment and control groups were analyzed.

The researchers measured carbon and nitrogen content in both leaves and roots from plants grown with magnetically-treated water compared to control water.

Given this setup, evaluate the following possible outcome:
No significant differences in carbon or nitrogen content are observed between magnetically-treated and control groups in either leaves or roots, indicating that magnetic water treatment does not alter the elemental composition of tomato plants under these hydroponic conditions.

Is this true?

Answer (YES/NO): NO